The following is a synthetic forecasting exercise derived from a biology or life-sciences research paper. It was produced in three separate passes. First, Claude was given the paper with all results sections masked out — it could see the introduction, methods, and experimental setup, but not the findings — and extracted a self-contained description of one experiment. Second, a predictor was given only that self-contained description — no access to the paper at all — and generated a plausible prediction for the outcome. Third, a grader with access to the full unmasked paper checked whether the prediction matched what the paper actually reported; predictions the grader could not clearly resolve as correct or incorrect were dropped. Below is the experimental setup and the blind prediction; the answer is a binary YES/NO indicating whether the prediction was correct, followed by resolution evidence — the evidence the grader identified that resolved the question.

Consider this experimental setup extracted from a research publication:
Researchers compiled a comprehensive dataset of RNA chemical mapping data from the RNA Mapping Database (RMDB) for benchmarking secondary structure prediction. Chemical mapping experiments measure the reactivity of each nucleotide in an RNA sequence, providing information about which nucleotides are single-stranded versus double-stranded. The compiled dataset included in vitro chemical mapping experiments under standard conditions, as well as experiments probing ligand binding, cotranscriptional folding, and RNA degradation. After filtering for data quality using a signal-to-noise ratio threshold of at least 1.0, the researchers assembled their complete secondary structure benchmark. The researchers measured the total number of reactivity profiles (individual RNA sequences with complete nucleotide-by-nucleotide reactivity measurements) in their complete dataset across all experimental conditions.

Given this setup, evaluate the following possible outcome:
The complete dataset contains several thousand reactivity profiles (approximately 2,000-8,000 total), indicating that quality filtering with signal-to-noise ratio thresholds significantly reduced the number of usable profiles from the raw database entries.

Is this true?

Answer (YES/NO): NO